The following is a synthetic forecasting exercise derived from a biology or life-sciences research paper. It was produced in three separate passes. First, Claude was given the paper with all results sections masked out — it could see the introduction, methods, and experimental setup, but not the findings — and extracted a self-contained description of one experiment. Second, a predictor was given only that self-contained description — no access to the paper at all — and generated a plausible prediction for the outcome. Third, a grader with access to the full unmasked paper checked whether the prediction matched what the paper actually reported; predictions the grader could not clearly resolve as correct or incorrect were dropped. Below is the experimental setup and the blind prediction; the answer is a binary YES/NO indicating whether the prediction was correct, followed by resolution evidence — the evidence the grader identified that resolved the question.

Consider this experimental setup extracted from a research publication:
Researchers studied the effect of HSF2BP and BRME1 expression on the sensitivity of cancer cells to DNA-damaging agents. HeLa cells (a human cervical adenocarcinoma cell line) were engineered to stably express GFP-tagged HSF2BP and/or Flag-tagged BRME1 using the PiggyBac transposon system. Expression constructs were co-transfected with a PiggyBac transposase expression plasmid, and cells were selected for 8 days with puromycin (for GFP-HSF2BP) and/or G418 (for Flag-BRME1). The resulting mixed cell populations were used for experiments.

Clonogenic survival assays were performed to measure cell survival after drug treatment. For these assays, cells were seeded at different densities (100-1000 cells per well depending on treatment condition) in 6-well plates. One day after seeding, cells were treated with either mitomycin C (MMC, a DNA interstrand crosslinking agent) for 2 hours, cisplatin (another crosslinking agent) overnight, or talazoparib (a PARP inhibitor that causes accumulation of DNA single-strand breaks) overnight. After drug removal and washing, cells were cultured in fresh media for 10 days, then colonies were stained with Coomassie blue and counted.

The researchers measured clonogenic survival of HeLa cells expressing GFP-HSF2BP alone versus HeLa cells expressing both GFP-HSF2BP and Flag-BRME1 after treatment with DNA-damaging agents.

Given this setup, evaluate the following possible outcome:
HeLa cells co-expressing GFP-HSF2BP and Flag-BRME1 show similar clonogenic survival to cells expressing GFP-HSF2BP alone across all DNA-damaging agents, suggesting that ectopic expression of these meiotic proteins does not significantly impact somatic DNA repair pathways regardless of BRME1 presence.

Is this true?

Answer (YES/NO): NO